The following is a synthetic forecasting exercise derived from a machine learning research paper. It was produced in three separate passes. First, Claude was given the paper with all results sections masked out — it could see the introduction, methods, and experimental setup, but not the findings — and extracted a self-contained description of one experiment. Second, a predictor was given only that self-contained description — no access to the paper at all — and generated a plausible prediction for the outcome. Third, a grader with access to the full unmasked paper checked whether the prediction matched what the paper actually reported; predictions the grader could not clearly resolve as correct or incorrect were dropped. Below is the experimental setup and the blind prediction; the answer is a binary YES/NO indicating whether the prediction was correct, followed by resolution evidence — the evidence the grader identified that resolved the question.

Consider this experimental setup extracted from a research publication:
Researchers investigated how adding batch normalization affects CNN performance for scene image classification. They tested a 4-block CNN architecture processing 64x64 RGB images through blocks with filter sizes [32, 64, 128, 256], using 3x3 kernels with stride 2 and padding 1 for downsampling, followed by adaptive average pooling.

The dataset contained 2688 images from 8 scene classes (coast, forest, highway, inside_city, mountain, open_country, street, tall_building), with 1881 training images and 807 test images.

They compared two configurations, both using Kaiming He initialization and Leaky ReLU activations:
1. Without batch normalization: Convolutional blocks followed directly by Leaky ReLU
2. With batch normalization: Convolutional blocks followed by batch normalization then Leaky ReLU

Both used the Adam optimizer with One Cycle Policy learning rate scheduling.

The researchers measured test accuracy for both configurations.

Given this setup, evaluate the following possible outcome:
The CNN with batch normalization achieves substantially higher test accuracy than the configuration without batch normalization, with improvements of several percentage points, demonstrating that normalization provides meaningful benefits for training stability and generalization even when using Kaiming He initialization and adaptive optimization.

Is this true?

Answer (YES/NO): NO